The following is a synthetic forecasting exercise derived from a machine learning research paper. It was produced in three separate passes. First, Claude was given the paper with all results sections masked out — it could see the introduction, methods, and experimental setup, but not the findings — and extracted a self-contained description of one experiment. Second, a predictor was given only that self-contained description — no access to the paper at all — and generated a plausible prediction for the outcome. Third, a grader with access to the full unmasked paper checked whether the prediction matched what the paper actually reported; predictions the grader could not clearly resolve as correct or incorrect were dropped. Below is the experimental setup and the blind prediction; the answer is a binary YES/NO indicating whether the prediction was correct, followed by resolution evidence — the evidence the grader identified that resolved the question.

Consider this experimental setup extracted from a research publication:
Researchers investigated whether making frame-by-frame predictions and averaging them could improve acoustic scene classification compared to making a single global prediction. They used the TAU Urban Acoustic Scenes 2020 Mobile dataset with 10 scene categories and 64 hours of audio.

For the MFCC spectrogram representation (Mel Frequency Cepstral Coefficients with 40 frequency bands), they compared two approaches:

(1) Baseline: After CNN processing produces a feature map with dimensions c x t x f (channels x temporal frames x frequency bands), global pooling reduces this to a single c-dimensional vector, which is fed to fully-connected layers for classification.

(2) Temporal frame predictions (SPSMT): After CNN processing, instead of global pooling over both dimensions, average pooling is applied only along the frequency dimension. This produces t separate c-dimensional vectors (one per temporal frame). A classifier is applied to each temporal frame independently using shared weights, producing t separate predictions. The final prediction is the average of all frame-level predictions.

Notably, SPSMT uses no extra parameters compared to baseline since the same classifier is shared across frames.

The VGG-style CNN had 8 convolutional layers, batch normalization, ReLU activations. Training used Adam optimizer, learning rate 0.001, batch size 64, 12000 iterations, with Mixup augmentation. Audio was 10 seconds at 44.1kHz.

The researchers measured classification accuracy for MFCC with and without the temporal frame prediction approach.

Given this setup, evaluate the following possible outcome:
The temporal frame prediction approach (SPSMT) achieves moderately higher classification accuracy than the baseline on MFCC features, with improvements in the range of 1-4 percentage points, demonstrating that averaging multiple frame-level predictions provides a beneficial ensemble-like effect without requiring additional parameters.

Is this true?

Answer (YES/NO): YES